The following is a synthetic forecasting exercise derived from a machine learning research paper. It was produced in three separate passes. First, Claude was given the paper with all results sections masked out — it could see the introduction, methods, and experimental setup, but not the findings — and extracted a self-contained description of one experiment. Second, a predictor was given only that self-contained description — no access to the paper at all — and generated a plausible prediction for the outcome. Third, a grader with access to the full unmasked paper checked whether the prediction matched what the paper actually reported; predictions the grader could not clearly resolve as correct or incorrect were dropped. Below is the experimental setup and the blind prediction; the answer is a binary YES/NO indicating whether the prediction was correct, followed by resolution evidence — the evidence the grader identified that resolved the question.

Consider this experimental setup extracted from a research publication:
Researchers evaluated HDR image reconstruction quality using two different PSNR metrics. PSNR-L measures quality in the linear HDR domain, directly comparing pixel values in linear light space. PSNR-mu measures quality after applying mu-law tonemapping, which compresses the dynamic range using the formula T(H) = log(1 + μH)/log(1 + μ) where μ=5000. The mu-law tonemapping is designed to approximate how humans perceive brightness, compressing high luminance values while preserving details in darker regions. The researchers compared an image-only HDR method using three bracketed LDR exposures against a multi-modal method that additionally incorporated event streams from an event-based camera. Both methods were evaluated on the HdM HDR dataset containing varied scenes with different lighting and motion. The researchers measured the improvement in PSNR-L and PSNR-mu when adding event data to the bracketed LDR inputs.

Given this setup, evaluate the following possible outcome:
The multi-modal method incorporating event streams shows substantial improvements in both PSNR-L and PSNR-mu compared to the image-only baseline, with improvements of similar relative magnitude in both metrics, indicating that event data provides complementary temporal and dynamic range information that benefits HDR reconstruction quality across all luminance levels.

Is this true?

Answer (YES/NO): NO